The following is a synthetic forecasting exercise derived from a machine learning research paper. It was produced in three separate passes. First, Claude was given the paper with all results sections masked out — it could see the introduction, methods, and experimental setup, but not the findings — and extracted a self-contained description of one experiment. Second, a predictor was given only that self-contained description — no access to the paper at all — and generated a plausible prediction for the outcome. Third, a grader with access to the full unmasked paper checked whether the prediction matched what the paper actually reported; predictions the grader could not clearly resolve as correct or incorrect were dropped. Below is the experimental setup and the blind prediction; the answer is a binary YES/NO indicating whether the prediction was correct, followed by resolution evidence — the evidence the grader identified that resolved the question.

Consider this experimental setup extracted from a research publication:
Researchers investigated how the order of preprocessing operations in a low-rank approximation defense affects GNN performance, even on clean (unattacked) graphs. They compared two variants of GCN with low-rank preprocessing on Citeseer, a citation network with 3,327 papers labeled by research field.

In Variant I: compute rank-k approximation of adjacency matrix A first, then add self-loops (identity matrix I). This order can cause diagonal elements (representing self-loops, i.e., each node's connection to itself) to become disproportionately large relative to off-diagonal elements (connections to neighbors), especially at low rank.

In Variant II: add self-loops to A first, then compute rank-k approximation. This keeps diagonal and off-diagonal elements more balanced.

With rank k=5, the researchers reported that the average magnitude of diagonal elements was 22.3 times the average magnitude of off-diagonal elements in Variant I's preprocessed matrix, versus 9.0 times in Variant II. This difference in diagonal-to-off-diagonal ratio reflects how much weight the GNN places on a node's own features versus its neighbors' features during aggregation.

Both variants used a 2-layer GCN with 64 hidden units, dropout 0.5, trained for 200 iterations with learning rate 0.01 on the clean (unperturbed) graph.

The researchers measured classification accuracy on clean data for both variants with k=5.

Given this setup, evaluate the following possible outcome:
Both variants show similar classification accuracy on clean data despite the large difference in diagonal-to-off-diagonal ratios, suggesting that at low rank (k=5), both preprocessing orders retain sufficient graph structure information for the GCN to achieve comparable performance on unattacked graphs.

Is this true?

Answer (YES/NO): NO